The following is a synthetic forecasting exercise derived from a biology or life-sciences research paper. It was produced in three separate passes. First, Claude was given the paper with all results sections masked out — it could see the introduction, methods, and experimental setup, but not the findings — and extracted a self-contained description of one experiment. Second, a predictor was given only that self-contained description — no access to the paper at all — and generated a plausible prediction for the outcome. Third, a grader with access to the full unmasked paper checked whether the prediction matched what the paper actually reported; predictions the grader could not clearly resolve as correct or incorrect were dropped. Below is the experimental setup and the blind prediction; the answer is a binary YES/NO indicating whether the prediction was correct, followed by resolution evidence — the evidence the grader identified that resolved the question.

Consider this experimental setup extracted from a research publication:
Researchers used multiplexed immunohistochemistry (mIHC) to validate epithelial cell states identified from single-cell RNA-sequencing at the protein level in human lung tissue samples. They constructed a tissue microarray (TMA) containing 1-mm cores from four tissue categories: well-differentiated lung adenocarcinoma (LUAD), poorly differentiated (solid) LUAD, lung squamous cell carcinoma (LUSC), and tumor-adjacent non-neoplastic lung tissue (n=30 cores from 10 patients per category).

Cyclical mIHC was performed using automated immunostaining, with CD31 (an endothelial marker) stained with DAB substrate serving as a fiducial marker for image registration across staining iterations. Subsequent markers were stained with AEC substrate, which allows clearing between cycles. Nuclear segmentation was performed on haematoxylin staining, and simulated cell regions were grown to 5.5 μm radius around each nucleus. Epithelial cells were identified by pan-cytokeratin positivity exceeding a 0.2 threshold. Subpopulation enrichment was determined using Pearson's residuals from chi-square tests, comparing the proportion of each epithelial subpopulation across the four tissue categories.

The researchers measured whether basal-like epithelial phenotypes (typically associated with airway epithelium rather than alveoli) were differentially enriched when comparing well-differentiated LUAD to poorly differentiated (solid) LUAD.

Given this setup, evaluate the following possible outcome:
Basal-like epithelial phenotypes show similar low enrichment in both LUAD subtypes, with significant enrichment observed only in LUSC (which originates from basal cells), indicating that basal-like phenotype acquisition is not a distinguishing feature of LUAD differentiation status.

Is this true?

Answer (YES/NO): NO